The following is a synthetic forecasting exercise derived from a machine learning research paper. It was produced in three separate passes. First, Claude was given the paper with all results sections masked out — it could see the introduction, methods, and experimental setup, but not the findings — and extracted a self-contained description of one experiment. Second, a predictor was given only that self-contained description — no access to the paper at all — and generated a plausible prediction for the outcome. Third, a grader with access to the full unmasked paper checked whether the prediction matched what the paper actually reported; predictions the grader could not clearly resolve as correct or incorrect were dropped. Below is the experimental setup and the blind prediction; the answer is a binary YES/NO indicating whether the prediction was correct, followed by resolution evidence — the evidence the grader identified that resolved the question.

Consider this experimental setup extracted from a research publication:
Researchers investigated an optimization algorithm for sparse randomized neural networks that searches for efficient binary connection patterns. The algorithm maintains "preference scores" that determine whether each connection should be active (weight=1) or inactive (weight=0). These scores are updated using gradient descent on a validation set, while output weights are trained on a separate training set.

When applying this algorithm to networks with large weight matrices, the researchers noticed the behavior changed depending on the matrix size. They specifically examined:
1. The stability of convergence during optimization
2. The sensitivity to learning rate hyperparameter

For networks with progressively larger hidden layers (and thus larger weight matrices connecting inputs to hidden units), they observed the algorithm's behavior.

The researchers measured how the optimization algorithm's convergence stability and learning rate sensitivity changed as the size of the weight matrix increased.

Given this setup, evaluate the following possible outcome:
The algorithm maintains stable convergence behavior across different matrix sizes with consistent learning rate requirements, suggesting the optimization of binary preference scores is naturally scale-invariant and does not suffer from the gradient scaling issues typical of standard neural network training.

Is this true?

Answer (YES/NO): NO